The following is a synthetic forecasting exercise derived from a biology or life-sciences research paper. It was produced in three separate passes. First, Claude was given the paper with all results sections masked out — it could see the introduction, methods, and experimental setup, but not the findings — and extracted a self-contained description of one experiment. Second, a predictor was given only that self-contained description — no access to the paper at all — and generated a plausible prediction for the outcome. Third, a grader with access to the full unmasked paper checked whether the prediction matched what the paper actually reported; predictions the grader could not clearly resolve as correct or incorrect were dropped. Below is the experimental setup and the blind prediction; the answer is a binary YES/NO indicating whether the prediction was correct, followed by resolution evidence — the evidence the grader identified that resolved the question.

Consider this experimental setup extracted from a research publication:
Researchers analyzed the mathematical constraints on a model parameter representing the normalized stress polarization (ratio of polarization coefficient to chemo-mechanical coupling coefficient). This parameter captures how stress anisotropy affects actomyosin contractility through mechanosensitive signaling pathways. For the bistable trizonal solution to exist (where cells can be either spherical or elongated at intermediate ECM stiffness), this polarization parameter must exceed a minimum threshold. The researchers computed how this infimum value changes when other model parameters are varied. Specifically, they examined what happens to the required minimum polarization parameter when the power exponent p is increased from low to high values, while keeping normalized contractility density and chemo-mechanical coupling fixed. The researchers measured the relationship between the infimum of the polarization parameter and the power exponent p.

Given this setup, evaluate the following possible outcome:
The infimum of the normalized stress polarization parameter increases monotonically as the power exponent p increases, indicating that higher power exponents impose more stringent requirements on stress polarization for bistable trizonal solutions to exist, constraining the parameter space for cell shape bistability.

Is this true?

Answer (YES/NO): YES